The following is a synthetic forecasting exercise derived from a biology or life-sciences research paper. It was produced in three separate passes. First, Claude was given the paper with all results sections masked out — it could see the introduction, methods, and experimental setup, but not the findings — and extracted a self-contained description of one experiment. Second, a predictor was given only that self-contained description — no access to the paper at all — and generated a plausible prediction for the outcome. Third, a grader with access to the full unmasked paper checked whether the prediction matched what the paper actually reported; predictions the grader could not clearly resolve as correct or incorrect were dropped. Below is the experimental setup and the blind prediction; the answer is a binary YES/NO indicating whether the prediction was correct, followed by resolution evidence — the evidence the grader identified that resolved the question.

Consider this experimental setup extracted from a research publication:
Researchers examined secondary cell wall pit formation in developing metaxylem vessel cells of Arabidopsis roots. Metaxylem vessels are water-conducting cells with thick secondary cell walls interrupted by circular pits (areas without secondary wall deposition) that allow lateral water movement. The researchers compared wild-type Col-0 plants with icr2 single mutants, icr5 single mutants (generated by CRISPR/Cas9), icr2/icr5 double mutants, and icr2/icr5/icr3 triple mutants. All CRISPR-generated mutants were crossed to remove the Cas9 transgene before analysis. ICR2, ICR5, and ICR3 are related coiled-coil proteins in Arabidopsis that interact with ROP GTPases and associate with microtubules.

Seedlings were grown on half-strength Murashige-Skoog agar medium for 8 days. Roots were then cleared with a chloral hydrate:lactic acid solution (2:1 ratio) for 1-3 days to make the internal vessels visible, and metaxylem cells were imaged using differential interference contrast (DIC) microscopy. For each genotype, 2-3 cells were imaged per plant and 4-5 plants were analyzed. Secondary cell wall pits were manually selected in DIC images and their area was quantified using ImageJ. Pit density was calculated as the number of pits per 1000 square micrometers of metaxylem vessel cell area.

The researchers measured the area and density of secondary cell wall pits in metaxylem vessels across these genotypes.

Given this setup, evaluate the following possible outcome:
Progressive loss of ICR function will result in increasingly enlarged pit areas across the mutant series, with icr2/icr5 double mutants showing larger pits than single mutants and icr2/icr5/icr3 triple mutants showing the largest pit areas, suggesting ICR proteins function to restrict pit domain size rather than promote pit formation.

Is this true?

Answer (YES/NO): YES